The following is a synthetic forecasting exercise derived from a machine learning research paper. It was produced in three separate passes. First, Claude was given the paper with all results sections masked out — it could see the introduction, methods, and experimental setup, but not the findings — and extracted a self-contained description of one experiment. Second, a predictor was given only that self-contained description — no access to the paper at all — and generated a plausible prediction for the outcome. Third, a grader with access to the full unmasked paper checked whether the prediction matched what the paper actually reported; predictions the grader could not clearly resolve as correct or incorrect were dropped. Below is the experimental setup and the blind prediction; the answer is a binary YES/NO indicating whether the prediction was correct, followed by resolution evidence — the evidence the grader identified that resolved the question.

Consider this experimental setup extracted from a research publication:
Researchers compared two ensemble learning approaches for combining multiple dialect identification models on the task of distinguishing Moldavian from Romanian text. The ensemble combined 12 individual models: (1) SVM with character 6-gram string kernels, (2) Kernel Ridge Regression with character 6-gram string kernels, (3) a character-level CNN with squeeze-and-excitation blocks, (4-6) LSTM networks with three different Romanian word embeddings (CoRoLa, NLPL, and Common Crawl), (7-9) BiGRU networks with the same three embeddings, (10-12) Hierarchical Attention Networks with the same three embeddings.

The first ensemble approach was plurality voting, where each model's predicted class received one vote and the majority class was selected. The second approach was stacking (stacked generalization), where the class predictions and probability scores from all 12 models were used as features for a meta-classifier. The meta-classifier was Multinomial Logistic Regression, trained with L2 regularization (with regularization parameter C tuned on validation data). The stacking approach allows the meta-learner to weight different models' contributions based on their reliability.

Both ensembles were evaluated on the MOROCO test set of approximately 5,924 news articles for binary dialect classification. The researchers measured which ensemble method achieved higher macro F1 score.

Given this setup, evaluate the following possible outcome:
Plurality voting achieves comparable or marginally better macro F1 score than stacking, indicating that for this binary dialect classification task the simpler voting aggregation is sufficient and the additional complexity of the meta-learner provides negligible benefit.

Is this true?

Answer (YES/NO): NO